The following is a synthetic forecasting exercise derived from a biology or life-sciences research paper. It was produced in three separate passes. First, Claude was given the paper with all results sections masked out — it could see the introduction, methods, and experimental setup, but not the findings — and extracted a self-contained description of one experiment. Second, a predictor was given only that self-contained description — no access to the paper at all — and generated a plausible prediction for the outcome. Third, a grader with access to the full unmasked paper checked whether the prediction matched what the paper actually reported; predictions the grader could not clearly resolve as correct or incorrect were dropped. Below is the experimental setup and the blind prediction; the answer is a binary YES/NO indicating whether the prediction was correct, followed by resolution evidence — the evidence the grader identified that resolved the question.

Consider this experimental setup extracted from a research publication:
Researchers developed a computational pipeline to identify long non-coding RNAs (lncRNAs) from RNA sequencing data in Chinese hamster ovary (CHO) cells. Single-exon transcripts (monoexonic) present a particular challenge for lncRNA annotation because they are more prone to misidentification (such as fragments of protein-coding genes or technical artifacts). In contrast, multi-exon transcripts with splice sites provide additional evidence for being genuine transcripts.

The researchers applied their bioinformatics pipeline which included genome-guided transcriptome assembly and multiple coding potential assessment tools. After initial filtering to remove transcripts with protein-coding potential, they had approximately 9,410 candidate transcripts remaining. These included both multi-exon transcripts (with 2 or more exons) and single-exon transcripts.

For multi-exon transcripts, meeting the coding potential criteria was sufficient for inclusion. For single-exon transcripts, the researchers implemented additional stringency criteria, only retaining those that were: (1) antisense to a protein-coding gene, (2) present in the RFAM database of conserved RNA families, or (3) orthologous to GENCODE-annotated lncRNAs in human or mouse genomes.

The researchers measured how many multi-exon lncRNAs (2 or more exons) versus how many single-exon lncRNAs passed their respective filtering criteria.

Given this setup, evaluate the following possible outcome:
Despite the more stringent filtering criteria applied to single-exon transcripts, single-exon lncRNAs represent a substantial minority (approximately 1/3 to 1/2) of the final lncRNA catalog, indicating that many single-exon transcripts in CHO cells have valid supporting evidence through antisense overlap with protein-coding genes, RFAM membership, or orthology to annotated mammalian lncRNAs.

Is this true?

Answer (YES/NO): YES